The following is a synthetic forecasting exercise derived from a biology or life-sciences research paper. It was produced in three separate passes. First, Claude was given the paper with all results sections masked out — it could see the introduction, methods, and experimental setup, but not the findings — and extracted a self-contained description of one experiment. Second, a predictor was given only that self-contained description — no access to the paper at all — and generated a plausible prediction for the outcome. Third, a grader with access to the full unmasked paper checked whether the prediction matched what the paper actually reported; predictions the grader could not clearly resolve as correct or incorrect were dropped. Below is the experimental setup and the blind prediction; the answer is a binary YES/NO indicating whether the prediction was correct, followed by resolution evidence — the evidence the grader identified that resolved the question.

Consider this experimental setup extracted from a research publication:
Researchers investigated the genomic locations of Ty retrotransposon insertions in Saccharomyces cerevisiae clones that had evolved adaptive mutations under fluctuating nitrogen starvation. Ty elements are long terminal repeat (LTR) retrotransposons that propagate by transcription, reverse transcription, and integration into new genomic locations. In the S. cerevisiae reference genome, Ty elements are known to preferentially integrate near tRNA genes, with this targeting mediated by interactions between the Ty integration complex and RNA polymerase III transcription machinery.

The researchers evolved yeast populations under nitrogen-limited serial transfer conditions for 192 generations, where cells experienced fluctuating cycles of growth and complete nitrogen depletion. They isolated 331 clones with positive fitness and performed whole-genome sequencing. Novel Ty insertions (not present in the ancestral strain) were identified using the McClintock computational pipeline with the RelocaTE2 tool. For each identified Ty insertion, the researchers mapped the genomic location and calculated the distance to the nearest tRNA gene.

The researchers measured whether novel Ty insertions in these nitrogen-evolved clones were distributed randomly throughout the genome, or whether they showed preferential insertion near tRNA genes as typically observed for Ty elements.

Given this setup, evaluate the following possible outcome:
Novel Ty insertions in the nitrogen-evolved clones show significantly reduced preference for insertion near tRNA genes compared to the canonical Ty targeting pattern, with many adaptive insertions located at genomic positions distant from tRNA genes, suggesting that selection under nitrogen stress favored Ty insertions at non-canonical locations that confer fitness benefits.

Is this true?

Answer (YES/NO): NO